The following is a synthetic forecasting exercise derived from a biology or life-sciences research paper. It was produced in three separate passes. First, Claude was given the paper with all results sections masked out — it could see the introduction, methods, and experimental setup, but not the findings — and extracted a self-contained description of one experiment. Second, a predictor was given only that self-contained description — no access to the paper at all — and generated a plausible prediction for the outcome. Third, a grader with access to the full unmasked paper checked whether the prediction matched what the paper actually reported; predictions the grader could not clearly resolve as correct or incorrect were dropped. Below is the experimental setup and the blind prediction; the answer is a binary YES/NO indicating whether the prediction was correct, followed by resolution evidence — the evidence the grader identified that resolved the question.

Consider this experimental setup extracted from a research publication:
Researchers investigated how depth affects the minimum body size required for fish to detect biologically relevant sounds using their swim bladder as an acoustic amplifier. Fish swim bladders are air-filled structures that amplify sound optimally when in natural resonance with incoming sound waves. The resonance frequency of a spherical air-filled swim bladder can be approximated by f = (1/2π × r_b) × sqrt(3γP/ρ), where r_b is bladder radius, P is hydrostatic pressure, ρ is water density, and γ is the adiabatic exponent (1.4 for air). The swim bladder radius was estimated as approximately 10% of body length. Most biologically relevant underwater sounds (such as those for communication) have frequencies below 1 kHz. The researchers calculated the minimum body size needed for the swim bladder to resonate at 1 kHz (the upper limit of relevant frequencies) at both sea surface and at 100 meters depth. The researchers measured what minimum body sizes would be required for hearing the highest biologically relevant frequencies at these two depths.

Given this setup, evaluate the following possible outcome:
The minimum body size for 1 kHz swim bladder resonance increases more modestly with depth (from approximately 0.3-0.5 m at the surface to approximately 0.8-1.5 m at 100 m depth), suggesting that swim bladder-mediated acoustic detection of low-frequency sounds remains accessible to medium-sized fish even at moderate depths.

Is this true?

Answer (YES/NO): NO